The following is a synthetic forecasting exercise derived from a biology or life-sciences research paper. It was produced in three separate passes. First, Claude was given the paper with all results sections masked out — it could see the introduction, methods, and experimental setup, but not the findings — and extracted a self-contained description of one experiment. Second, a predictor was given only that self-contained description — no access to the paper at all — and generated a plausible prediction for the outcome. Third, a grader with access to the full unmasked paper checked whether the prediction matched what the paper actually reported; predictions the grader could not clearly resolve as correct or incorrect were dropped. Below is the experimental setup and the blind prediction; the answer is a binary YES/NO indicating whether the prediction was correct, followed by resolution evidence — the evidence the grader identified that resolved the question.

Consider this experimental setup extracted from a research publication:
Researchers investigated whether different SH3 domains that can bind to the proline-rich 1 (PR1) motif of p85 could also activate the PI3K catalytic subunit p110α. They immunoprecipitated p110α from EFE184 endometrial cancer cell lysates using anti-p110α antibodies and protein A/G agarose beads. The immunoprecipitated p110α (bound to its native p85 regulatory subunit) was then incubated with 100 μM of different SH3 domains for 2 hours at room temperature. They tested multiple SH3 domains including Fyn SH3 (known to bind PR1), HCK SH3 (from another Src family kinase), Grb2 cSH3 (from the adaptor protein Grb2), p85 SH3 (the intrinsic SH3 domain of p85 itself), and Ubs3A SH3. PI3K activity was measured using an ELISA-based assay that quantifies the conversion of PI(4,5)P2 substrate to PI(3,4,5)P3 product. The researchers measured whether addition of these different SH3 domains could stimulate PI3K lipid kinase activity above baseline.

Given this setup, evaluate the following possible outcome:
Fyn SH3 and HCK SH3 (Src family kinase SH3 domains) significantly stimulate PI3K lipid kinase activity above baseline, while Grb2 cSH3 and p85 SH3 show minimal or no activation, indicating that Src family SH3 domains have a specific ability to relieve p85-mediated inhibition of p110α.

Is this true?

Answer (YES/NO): NO